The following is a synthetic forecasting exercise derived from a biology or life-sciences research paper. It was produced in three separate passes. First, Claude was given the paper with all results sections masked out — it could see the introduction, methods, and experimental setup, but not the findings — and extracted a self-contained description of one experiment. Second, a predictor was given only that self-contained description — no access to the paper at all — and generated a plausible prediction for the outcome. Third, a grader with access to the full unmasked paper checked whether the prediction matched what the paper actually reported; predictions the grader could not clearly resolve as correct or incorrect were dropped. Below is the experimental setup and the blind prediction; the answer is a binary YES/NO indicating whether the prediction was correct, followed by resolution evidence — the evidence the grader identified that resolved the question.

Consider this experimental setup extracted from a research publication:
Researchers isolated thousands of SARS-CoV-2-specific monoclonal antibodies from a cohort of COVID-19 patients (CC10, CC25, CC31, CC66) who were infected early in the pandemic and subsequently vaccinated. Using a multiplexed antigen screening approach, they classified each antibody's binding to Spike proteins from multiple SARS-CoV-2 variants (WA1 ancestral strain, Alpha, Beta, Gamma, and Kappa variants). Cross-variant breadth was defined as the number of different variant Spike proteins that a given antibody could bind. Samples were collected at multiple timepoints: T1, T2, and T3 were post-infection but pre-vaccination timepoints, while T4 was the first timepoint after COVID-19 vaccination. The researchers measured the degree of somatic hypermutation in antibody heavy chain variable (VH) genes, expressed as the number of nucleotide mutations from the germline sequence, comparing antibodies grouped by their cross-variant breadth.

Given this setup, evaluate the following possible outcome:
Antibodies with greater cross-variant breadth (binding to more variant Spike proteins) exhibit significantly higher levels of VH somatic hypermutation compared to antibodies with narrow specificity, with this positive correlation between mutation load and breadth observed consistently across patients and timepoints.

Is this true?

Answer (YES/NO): NO